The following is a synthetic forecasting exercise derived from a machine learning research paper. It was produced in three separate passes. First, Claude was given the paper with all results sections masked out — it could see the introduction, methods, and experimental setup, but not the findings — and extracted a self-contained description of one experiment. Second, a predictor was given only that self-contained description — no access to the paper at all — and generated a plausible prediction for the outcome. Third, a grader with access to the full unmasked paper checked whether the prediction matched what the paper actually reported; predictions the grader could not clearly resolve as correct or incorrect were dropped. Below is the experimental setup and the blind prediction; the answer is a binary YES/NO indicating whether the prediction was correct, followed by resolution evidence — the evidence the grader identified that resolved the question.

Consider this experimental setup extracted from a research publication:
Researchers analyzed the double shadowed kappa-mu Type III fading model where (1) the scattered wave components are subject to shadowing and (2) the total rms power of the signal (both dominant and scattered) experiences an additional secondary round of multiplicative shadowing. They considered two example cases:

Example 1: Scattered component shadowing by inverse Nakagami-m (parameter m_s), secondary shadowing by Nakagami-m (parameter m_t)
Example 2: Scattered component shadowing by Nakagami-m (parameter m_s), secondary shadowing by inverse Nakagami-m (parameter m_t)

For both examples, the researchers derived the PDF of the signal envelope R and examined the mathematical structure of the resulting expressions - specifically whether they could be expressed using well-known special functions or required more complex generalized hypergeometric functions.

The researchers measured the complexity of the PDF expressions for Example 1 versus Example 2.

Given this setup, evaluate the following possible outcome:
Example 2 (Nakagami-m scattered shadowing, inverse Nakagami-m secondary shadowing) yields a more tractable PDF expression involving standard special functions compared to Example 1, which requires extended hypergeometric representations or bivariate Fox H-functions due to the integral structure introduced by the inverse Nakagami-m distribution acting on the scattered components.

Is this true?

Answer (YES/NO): NO